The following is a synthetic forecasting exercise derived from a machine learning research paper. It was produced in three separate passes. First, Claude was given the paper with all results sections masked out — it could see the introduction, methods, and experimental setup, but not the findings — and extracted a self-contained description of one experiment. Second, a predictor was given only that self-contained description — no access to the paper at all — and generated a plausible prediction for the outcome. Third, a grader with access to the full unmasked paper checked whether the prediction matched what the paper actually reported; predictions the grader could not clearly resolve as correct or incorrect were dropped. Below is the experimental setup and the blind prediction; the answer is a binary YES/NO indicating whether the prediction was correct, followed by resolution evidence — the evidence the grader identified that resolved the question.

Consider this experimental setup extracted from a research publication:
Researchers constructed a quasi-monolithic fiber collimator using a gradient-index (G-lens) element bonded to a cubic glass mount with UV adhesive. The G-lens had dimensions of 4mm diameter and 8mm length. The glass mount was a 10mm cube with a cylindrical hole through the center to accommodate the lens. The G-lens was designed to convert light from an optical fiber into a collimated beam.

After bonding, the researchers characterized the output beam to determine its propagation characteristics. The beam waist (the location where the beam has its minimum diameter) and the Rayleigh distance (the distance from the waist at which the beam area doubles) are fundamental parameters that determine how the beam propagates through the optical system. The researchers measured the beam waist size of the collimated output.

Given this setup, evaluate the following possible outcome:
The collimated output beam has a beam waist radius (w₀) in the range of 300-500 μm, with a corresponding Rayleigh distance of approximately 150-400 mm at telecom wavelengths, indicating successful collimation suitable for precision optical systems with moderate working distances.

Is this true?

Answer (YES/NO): NO